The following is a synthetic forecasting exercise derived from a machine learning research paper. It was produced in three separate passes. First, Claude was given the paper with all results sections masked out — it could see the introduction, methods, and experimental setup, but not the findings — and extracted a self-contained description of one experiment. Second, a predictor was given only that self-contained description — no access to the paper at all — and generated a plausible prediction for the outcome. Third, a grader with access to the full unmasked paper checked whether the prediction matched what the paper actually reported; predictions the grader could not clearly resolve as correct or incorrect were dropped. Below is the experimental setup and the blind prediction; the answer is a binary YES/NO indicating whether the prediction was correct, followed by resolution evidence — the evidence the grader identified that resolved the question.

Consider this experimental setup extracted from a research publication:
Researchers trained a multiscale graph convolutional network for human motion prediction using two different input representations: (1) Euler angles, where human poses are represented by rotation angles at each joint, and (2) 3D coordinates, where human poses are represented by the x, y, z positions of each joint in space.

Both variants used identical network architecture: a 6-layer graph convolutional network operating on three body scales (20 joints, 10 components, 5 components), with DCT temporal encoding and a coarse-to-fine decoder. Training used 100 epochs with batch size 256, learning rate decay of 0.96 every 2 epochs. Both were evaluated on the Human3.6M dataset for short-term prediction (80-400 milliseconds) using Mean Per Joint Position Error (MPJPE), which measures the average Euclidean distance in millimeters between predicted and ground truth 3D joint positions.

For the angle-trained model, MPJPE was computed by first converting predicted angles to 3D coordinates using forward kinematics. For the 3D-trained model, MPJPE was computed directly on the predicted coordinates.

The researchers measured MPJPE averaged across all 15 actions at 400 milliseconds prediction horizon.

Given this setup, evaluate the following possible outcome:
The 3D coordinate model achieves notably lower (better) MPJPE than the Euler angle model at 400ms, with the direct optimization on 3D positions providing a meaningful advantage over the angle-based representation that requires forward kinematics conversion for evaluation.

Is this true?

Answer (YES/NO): NO